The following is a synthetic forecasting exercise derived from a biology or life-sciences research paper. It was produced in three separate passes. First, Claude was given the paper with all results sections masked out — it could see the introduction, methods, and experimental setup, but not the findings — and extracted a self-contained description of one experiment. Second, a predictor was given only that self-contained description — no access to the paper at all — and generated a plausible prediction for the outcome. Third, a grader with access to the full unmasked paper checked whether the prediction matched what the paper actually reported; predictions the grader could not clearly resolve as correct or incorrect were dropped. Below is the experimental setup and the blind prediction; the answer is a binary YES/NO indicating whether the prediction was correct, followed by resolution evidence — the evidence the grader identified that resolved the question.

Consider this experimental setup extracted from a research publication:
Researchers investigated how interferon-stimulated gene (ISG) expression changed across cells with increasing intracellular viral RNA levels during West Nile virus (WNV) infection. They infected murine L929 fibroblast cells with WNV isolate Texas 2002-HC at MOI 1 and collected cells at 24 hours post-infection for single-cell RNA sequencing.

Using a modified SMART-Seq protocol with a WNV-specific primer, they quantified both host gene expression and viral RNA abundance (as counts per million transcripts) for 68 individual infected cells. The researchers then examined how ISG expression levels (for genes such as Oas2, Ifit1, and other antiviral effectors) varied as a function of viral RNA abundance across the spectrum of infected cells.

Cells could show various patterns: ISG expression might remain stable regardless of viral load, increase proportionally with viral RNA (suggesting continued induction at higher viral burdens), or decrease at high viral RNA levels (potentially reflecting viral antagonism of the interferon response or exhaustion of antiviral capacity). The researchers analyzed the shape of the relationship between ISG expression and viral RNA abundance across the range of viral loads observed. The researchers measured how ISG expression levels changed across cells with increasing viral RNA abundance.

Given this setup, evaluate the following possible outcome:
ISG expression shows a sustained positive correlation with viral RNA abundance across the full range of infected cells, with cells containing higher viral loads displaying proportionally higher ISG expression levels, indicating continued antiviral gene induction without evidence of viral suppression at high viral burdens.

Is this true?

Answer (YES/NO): NO